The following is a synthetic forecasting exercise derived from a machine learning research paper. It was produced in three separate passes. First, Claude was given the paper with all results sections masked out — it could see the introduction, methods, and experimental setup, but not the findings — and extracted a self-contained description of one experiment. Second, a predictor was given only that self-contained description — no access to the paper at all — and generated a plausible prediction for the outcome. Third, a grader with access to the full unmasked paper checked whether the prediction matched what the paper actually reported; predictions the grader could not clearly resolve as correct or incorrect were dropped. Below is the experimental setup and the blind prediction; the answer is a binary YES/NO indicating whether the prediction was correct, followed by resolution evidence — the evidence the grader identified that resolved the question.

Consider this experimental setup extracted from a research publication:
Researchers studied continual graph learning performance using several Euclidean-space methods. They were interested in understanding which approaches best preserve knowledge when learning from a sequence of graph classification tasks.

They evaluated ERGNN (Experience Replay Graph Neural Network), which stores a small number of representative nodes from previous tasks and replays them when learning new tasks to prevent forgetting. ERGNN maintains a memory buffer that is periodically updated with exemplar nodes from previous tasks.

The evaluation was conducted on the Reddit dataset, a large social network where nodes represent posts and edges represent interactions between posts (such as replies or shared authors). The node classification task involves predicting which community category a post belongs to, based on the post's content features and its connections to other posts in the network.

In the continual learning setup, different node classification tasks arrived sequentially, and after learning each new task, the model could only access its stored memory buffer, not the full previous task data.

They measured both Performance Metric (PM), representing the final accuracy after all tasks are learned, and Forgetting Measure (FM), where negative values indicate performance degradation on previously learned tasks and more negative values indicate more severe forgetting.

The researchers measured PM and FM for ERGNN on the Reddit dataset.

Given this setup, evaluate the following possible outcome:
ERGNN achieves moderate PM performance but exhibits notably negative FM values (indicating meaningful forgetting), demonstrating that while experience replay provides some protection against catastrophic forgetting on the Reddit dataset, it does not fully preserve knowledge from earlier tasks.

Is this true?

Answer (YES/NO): NO